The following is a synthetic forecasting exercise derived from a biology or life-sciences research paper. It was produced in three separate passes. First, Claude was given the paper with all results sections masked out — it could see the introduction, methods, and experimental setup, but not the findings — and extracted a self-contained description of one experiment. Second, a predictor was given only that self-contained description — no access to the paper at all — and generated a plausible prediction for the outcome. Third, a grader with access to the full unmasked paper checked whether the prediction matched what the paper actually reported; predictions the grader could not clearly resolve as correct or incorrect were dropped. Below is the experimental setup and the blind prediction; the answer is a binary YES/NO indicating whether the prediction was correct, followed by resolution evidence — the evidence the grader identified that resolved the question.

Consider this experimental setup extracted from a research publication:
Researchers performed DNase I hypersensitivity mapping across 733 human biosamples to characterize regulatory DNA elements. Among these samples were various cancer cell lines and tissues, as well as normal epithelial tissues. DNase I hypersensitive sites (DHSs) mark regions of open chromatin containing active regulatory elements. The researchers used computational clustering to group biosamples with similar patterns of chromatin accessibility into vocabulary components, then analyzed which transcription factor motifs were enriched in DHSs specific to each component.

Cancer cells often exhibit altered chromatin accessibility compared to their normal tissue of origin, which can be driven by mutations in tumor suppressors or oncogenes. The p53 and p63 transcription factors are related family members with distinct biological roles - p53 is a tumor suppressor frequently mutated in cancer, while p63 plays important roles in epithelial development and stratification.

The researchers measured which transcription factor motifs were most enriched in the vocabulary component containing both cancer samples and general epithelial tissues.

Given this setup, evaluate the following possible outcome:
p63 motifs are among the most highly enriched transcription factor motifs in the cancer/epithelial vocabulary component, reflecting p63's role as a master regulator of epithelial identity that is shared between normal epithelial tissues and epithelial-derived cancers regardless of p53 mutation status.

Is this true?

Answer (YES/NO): YES